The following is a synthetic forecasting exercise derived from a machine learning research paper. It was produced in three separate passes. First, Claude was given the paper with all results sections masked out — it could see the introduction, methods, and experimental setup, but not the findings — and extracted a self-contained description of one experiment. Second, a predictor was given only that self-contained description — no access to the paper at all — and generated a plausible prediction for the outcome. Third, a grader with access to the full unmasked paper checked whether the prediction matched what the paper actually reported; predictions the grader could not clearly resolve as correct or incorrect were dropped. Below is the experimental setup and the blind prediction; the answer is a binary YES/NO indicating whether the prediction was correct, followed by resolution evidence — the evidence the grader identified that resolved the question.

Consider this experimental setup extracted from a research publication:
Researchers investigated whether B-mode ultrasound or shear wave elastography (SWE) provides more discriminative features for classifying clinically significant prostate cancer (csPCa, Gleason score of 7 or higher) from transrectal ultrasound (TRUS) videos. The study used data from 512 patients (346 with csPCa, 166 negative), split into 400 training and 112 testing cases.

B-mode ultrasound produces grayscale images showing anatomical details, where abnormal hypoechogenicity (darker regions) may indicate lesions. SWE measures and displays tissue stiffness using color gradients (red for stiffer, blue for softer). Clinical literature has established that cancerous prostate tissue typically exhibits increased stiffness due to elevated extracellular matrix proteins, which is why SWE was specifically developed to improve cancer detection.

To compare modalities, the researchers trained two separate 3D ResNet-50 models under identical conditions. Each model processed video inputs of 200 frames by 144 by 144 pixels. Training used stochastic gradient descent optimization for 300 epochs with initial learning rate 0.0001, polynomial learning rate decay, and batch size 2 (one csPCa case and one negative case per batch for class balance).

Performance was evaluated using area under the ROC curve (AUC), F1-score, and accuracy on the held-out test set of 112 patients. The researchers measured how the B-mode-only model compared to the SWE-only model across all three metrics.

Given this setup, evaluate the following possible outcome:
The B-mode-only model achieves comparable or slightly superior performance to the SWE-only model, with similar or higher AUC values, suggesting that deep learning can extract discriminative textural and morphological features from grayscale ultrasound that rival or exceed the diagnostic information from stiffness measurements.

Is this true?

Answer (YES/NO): NO